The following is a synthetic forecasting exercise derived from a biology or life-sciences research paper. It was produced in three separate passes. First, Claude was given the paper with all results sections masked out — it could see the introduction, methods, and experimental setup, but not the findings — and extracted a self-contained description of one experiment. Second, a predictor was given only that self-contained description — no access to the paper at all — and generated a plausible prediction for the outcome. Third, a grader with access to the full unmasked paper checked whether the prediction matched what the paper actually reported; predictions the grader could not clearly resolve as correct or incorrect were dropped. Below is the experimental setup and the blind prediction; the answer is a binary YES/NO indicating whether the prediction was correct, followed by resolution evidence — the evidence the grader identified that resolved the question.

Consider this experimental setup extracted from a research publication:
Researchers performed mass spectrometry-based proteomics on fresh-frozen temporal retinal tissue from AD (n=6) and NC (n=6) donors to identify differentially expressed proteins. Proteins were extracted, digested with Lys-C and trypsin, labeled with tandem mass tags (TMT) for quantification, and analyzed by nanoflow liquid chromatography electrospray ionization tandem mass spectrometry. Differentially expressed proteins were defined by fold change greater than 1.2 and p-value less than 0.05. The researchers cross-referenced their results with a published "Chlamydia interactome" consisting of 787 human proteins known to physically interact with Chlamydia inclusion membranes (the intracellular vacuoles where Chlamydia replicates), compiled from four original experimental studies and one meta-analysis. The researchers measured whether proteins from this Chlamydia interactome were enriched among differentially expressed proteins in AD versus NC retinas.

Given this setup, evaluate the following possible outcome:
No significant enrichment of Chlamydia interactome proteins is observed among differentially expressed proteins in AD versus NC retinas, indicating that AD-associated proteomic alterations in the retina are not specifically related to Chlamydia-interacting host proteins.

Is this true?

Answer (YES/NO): NO